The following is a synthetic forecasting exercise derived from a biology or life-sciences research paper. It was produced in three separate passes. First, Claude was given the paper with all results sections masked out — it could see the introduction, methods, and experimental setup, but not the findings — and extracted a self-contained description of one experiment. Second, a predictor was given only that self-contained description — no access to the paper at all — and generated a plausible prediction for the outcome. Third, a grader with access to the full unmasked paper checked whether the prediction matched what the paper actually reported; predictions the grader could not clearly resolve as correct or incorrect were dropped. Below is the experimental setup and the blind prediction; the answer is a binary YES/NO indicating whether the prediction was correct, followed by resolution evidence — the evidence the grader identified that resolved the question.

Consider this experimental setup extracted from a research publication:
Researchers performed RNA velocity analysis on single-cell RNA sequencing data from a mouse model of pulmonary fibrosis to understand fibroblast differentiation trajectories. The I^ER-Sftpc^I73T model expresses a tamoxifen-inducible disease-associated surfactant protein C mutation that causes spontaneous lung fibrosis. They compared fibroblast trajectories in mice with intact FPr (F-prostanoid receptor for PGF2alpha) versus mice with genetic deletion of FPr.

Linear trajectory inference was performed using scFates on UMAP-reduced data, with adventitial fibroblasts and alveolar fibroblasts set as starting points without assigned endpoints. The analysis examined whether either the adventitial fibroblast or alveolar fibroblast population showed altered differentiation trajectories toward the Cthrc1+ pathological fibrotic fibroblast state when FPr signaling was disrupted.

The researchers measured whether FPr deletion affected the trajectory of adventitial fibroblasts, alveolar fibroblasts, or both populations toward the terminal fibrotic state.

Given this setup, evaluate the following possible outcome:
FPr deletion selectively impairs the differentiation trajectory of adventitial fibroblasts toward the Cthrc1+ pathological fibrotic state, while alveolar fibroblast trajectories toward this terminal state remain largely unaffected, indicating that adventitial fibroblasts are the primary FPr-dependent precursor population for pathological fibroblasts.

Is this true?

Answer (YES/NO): YES